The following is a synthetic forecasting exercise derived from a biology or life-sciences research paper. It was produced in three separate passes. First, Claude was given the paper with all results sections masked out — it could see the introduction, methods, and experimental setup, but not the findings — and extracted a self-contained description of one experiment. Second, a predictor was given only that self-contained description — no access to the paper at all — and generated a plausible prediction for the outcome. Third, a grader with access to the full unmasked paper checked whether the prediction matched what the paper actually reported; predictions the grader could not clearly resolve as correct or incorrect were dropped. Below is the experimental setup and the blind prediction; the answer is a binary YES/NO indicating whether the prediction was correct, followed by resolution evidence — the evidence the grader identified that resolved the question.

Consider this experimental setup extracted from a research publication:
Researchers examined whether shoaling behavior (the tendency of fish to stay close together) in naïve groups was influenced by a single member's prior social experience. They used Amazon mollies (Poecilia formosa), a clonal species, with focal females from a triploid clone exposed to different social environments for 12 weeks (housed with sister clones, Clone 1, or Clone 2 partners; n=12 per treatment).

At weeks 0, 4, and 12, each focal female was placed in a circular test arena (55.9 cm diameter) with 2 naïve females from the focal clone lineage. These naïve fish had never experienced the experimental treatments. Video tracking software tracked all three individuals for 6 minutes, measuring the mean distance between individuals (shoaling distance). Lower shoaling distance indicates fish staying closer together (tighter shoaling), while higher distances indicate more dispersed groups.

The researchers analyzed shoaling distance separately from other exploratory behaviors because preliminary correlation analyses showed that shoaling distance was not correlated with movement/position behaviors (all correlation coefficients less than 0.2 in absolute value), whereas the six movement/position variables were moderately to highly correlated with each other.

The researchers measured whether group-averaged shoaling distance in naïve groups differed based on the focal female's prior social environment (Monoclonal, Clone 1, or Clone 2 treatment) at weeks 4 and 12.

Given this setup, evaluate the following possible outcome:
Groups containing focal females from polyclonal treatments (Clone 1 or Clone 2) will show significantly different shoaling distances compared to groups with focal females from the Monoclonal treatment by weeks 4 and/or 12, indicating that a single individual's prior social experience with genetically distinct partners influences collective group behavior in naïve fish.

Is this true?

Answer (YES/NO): NO